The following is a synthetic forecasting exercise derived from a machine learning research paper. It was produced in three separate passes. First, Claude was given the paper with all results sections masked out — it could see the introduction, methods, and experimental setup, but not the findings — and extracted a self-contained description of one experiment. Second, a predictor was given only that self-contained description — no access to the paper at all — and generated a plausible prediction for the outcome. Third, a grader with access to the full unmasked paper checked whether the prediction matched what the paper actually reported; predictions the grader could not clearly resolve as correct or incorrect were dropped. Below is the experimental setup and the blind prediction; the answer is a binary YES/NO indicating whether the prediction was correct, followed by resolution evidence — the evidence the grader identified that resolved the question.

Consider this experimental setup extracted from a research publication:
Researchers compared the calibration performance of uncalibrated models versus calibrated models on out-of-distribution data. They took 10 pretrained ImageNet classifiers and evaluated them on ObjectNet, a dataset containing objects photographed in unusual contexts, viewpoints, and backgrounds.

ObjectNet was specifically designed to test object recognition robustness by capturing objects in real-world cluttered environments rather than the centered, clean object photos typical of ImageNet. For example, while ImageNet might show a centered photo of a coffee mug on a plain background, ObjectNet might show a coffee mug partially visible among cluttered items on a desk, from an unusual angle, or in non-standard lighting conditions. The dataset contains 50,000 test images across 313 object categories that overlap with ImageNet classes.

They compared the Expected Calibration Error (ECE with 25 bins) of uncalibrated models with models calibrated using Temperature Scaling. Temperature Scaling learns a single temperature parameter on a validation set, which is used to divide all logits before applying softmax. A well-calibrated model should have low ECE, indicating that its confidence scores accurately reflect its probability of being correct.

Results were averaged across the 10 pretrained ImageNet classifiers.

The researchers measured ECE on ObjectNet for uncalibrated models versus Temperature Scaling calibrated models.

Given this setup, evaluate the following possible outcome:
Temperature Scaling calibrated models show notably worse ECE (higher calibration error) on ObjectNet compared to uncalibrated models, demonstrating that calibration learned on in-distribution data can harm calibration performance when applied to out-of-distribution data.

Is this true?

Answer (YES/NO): NO